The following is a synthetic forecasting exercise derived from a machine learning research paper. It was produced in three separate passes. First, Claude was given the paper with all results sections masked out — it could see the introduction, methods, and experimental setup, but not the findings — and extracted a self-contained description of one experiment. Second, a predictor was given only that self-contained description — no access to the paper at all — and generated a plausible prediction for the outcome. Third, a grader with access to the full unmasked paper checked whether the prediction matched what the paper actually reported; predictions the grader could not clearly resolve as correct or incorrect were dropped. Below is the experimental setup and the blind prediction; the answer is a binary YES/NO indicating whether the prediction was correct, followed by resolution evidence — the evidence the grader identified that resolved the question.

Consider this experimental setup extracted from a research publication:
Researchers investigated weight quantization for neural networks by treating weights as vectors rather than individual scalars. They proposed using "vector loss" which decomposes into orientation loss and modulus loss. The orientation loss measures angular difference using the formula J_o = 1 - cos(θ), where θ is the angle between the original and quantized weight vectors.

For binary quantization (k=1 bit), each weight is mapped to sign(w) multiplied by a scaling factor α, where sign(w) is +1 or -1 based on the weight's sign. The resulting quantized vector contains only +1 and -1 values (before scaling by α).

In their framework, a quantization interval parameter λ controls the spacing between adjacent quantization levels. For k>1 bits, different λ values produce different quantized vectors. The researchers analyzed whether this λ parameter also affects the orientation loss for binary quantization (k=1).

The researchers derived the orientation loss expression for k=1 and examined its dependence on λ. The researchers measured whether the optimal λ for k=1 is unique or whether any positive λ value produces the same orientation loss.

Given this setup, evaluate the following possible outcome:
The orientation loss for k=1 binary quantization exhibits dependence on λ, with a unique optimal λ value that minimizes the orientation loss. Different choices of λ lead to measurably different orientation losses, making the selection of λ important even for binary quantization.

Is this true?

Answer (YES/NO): NO